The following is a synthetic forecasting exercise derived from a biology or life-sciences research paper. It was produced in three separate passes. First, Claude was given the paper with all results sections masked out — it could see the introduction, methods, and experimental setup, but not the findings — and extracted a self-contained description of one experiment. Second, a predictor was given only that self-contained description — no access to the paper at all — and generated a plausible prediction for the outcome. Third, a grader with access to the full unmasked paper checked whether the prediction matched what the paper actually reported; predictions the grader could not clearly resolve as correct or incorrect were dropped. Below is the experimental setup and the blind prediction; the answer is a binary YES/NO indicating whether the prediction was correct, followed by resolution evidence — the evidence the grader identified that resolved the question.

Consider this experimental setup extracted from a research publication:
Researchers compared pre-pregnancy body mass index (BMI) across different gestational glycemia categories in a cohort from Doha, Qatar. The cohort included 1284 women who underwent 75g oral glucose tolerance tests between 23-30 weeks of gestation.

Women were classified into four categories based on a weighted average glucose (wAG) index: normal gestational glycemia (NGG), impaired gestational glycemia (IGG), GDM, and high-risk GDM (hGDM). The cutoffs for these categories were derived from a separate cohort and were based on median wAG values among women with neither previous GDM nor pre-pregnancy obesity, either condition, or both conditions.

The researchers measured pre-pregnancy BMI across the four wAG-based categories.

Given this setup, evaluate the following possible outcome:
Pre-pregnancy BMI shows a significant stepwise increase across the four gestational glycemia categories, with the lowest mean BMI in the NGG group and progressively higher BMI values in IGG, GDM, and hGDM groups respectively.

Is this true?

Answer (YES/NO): NO